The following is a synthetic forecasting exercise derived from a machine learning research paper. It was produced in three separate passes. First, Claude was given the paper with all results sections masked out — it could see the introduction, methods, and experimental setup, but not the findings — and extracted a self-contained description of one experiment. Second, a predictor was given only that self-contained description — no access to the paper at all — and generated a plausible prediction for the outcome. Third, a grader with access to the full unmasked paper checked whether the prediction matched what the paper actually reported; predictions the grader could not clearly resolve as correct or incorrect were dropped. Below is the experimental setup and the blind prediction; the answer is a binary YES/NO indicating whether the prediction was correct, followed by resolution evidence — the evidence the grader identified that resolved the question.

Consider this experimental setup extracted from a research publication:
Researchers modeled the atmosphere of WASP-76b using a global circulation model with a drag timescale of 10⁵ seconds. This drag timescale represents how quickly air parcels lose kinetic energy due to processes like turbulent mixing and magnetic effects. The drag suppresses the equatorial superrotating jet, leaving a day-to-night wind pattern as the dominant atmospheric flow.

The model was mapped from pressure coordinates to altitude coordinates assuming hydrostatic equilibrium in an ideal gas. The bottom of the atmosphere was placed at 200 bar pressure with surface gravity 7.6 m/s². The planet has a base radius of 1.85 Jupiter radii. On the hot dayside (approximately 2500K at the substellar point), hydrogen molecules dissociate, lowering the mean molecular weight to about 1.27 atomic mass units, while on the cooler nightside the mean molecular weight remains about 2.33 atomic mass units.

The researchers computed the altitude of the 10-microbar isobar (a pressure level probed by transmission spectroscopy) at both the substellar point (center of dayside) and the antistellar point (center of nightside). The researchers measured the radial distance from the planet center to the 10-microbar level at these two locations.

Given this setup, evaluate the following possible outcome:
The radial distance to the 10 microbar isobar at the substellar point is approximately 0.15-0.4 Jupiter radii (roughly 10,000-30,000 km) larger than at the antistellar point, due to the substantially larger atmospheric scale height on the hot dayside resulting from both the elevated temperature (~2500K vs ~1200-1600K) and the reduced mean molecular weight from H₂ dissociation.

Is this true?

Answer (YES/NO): YES